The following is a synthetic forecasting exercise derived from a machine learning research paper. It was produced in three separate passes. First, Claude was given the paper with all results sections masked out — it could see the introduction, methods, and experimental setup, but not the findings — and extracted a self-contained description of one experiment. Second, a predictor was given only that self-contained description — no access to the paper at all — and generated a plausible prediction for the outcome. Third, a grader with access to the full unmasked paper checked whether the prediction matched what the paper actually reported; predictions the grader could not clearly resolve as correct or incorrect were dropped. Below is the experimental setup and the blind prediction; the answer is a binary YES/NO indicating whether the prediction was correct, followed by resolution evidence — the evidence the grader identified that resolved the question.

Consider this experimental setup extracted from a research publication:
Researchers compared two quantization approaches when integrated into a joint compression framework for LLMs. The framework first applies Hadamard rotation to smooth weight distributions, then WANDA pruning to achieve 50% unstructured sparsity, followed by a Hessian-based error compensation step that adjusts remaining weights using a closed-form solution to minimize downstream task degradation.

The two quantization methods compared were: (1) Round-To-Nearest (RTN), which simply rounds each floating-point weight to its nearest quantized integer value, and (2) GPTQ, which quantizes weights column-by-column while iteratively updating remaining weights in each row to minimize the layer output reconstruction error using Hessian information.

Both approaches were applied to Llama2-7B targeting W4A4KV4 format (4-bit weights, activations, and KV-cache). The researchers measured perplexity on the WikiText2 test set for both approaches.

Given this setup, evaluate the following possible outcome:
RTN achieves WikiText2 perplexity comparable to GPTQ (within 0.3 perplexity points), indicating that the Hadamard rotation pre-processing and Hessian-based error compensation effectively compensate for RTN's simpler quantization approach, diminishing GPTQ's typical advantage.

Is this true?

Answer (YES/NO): NO